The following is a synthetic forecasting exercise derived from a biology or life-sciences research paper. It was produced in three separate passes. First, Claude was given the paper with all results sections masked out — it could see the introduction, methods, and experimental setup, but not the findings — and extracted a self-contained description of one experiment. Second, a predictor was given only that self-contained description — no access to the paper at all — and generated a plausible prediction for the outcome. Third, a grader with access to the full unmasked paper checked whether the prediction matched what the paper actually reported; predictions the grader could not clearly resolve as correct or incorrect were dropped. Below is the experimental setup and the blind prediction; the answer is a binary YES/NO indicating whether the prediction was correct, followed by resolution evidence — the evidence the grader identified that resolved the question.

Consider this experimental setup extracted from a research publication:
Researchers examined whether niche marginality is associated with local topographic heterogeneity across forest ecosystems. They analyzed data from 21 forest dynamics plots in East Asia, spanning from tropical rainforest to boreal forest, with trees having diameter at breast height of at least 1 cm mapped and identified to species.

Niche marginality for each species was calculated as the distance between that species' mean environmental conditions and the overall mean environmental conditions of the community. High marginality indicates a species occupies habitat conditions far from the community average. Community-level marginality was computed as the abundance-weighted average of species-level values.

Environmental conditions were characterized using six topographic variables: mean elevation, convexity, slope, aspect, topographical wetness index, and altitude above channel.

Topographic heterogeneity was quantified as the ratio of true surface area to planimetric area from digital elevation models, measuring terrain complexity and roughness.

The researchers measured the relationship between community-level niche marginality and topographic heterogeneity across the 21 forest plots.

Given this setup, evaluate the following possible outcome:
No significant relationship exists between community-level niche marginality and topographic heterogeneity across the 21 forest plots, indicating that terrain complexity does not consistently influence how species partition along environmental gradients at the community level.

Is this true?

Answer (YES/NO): NO